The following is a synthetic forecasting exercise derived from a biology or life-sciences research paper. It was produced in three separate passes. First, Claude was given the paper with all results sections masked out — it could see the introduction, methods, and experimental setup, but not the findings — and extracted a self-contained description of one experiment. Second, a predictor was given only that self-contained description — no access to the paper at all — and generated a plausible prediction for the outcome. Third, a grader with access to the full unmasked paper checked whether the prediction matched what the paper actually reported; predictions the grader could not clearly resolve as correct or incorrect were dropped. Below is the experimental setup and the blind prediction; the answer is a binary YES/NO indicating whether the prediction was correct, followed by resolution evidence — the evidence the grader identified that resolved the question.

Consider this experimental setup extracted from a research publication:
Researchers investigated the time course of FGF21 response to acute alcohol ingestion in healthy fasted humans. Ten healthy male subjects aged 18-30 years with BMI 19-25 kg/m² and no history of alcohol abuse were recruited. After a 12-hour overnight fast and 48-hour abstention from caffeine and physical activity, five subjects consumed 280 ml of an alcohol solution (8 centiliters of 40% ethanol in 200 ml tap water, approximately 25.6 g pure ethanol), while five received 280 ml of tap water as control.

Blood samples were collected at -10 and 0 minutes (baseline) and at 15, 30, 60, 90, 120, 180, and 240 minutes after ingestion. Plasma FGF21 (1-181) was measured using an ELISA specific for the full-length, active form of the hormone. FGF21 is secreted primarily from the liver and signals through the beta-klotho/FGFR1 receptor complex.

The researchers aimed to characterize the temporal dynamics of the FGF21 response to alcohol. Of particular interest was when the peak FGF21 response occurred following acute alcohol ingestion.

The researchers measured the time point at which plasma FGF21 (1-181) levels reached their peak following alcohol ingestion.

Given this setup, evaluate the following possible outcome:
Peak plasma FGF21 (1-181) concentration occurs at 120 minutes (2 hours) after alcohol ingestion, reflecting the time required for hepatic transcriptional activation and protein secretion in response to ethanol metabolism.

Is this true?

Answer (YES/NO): YES